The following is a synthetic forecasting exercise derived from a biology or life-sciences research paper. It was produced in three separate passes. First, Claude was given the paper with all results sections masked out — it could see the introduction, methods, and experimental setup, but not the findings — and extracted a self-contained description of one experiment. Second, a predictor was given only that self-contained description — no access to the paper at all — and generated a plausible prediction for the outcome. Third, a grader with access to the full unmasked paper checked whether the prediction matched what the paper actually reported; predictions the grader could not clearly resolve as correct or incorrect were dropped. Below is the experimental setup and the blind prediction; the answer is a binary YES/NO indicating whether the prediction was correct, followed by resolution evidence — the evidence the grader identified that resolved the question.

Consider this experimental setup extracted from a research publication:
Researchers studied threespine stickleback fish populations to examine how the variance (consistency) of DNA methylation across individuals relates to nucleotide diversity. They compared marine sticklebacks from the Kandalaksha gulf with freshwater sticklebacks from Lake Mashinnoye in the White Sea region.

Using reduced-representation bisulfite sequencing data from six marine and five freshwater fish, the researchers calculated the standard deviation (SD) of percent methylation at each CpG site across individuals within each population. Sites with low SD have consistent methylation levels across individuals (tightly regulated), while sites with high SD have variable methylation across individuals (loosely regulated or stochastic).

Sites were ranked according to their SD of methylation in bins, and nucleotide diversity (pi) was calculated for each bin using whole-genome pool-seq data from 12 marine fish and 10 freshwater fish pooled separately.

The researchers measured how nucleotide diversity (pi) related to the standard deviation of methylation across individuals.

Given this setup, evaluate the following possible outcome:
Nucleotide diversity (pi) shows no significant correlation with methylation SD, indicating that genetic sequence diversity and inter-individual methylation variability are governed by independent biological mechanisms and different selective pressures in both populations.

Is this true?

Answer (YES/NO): NO